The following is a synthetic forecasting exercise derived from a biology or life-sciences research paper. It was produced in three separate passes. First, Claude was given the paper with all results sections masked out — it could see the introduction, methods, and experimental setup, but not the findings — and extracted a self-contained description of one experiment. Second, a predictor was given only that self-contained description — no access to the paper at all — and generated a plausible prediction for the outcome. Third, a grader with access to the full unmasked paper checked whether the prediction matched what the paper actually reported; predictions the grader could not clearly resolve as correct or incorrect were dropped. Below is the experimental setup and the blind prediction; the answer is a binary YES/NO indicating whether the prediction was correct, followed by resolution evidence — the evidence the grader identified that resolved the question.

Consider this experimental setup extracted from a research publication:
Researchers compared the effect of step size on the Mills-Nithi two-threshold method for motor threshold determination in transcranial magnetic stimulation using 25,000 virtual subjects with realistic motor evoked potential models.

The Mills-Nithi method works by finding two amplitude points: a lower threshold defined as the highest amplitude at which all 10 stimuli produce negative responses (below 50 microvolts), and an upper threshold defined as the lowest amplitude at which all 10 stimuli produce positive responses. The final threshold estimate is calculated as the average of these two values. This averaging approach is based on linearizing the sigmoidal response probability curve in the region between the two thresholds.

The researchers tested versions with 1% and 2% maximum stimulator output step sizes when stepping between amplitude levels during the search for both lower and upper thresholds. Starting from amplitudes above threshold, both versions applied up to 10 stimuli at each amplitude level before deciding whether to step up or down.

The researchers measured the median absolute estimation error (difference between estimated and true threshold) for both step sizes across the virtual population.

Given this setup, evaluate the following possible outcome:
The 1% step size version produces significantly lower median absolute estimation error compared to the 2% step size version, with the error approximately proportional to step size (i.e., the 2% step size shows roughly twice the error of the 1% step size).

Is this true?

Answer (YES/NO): NO